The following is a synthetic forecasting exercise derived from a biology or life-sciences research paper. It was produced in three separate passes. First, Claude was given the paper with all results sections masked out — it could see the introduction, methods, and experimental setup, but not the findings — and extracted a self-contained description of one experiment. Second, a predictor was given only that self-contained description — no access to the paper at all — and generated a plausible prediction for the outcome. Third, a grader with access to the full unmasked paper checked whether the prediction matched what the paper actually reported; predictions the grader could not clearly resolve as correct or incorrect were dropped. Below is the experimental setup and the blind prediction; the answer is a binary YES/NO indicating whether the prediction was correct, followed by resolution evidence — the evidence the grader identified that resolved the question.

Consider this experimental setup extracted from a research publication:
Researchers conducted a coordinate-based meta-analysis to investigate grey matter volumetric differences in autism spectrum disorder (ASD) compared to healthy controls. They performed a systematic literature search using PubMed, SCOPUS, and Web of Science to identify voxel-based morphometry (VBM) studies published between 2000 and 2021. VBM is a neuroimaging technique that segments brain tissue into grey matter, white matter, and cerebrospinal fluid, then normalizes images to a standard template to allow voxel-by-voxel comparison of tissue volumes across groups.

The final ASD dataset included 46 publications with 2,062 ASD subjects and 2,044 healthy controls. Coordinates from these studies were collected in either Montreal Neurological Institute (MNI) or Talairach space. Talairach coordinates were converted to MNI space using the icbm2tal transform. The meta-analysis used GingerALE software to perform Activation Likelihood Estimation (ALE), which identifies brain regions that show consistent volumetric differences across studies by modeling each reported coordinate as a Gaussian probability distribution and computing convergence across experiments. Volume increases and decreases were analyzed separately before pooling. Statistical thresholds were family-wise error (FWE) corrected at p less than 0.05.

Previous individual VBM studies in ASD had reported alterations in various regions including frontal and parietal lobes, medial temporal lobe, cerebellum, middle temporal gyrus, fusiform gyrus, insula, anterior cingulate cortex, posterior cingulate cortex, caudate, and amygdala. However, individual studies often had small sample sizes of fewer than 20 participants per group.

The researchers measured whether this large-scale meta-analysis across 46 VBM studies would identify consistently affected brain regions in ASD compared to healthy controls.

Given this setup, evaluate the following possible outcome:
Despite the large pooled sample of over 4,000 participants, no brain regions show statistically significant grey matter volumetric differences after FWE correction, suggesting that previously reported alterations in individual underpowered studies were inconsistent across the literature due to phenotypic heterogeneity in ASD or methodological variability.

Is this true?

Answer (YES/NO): YES